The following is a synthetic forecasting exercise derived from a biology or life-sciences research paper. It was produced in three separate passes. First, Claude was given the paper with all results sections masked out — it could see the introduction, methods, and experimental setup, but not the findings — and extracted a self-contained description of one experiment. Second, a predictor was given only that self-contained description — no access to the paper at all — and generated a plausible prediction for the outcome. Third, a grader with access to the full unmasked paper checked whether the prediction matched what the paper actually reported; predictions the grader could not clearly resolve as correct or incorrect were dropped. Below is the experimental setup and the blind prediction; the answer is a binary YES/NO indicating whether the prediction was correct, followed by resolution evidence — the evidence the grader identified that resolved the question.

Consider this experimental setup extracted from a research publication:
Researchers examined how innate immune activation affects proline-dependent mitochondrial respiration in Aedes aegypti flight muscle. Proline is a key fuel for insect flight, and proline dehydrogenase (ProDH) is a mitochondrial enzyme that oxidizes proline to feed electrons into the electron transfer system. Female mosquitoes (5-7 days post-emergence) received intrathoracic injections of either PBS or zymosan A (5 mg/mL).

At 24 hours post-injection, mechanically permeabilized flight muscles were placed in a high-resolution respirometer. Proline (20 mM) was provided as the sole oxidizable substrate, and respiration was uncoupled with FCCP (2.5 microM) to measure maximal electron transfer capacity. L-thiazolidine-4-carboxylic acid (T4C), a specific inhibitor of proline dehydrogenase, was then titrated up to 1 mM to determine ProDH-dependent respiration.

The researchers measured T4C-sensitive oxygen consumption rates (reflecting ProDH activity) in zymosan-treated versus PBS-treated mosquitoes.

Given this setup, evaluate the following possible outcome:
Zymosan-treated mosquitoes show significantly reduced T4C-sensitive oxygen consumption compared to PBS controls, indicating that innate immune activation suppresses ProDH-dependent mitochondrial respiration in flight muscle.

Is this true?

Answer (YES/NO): YES